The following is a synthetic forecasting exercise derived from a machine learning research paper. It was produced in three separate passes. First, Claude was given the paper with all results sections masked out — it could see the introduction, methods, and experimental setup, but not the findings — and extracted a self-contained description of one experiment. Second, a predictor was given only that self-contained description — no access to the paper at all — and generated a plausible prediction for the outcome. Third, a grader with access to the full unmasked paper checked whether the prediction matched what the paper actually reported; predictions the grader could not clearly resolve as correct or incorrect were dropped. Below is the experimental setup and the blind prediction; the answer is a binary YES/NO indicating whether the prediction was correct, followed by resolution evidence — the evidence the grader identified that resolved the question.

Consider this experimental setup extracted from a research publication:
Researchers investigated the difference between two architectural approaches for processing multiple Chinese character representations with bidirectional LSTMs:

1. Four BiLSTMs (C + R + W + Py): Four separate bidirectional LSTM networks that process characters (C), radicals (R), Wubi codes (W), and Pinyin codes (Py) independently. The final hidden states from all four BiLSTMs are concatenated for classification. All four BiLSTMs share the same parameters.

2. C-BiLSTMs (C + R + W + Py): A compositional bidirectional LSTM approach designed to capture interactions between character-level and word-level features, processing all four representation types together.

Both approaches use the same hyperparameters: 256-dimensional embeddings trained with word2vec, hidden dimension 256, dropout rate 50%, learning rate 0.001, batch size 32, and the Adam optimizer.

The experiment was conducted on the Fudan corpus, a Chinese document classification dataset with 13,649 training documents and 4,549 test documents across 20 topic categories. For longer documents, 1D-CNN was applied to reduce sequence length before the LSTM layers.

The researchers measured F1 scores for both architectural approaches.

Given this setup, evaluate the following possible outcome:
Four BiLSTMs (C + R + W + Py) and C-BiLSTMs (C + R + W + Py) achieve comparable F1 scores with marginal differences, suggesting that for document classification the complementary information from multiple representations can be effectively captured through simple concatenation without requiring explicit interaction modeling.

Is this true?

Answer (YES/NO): NO